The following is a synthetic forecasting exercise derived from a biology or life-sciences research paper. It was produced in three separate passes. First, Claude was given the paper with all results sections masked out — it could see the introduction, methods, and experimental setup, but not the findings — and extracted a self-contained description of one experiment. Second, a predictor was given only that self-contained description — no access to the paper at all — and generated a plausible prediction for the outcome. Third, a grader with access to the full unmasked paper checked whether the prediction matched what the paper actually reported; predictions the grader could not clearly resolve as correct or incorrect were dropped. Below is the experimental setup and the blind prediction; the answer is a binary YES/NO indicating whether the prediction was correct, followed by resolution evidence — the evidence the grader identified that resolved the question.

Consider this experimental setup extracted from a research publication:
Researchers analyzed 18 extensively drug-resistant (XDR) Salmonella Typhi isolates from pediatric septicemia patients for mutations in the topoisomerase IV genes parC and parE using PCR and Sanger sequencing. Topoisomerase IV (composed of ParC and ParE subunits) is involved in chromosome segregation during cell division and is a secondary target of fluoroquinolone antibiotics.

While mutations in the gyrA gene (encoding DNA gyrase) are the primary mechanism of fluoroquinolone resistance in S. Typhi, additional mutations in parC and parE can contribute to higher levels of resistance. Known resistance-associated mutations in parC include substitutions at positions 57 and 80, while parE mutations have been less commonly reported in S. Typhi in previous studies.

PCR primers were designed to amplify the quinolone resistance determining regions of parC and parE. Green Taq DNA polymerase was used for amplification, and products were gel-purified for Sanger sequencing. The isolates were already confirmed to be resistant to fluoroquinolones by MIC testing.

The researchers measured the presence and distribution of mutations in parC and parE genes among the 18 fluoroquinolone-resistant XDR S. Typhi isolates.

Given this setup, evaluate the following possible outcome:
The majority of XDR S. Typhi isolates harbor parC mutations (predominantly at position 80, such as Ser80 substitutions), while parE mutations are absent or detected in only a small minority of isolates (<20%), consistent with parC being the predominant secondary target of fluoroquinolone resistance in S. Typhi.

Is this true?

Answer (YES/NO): NO